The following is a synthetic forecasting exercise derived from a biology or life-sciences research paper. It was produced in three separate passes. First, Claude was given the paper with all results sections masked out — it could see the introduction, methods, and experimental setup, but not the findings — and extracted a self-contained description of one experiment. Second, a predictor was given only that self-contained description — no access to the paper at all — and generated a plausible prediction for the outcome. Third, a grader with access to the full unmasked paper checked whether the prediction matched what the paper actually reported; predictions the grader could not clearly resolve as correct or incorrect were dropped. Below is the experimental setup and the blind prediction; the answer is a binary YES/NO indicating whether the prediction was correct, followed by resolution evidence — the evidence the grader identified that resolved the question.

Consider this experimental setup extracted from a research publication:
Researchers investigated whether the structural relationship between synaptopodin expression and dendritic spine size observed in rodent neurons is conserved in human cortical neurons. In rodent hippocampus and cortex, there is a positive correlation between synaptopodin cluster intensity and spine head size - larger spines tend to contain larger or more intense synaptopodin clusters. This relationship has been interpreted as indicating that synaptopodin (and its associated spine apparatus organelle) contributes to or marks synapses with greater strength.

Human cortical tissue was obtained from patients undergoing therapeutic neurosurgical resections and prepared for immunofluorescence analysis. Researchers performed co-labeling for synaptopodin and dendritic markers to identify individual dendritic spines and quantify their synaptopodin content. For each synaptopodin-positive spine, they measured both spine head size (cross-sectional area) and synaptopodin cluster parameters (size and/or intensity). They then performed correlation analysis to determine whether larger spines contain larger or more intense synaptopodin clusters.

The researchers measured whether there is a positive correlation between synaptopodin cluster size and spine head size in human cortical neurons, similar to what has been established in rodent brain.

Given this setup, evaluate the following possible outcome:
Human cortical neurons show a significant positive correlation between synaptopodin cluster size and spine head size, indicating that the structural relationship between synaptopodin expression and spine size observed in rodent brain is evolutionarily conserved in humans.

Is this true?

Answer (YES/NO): YES